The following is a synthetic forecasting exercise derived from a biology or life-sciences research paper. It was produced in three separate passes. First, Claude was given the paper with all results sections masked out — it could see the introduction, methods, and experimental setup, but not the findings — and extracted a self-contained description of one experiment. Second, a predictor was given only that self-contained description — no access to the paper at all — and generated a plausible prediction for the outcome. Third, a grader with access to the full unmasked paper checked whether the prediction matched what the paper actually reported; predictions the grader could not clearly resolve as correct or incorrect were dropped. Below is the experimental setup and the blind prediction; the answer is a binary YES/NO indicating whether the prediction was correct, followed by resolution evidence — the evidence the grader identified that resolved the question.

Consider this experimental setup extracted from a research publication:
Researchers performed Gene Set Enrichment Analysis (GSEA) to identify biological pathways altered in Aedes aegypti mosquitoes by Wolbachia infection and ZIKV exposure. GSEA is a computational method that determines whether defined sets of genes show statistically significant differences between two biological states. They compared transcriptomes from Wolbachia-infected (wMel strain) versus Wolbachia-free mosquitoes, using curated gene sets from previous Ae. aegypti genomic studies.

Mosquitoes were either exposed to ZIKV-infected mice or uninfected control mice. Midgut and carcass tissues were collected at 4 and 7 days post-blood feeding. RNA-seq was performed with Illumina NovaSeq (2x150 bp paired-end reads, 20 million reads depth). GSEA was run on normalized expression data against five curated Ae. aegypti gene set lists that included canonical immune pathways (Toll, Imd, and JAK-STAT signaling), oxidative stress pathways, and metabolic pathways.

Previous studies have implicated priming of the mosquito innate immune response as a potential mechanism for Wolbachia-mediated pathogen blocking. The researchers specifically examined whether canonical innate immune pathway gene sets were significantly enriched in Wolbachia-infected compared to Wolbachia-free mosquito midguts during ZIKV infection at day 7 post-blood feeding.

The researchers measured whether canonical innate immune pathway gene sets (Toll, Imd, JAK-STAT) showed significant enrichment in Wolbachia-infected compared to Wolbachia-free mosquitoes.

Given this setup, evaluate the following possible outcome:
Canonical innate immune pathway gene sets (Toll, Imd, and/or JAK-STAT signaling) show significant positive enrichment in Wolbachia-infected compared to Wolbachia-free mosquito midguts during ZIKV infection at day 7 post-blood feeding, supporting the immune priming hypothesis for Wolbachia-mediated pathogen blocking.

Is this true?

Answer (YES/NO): NO